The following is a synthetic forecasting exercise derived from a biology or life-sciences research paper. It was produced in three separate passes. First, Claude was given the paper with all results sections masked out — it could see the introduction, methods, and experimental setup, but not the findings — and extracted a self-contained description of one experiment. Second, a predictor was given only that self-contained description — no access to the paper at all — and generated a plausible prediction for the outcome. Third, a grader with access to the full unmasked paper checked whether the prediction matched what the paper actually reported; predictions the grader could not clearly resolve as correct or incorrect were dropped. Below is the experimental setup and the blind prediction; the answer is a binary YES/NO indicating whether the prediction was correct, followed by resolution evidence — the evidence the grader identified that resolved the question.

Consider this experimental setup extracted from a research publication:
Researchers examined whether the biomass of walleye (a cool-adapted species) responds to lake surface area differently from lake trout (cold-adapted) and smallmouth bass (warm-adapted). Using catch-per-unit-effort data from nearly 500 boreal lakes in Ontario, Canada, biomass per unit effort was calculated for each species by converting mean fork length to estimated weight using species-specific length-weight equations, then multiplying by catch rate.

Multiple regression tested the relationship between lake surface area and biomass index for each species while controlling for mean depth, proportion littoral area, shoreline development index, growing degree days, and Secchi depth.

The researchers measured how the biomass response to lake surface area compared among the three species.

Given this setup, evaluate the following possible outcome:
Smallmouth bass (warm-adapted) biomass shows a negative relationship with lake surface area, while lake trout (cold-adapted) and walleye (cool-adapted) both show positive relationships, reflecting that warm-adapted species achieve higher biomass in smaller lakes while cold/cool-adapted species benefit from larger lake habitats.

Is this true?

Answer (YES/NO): NO